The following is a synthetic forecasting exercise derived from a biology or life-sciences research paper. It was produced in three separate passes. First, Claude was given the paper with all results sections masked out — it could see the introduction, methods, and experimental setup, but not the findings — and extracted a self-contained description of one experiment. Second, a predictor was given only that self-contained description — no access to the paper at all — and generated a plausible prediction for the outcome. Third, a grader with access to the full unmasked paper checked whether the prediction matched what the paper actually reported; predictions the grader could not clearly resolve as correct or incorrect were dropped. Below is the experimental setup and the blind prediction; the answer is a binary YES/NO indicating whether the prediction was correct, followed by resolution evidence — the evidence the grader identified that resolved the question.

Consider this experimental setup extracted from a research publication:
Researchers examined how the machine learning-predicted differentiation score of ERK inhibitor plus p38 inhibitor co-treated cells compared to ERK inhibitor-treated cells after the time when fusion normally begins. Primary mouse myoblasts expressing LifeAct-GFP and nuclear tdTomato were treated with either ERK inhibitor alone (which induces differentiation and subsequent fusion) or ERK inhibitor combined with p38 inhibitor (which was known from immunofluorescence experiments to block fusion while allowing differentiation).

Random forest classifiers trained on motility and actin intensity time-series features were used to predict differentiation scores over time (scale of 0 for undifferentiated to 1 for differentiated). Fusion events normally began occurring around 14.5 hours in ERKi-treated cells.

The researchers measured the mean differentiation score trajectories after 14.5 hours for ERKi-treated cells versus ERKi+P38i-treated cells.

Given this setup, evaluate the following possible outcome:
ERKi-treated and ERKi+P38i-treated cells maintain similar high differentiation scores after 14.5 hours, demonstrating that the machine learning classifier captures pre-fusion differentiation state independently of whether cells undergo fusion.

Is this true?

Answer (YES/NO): NO